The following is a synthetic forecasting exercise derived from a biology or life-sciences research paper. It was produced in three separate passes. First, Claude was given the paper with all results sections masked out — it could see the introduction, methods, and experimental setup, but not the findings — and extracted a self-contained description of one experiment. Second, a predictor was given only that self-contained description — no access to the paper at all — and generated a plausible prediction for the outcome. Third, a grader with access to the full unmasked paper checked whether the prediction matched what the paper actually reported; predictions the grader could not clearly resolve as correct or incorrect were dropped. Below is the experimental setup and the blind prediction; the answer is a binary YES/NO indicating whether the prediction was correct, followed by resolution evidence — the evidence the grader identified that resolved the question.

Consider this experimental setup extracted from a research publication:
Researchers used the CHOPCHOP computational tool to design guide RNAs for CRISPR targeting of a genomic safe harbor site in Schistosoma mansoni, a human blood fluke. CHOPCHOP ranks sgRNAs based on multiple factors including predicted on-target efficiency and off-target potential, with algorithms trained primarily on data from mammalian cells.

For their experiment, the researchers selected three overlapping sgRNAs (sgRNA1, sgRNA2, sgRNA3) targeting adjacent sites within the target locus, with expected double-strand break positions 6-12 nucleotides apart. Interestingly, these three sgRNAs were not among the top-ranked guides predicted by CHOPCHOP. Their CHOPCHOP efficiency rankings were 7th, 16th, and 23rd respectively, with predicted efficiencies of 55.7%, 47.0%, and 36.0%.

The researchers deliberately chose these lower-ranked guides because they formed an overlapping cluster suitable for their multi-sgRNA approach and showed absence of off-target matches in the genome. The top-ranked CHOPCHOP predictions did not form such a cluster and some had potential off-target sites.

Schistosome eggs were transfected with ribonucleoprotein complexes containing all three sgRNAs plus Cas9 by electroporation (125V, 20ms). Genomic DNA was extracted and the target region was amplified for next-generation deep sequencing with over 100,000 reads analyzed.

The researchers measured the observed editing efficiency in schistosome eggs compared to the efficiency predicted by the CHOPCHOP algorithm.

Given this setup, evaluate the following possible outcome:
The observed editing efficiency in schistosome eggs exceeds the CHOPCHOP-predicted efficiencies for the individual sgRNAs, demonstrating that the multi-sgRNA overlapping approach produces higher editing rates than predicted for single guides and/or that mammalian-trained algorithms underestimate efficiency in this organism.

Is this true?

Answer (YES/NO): NO